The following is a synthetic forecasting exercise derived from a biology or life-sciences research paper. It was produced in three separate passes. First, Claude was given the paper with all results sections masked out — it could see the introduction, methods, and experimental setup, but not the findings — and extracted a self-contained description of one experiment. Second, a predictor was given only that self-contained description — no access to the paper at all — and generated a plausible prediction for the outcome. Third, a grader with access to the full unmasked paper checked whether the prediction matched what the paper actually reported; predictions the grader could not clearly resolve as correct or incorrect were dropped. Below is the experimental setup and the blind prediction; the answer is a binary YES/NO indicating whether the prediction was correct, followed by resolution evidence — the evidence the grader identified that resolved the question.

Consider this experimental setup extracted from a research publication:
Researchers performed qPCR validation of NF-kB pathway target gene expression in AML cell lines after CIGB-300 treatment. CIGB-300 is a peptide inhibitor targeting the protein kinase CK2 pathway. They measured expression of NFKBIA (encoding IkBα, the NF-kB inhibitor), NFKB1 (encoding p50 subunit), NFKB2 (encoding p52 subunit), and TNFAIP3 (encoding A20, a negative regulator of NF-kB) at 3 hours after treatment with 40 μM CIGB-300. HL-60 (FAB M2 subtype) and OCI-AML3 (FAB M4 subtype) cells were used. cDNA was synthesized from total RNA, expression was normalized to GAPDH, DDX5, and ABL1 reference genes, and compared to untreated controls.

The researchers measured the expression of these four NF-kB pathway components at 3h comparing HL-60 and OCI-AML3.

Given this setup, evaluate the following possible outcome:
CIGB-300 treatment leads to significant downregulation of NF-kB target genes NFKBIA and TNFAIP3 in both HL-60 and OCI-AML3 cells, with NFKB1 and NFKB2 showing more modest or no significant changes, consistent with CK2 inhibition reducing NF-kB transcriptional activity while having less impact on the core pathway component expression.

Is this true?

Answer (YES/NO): NO